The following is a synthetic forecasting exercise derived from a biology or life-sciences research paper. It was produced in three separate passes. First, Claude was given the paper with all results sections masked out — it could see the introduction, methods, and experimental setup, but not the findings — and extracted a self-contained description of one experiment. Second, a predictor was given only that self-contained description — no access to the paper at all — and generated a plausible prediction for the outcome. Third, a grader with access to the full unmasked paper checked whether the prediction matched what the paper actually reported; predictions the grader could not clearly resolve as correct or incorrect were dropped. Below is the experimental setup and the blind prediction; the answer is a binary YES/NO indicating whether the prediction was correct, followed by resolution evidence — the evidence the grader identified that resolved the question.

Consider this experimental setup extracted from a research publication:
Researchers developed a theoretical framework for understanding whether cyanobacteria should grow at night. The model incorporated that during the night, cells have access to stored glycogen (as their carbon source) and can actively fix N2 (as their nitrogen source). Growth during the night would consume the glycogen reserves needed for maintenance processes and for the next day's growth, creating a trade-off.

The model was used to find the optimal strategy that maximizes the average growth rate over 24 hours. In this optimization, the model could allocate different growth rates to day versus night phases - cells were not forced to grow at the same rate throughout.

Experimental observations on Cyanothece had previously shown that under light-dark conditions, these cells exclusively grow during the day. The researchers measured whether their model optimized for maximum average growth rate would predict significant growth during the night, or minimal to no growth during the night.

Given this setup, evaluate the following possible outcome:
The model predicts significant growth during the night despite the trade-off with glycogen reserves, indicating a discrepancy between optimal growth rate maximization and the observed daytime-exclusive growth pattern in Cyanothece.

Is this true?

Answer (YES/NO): NO